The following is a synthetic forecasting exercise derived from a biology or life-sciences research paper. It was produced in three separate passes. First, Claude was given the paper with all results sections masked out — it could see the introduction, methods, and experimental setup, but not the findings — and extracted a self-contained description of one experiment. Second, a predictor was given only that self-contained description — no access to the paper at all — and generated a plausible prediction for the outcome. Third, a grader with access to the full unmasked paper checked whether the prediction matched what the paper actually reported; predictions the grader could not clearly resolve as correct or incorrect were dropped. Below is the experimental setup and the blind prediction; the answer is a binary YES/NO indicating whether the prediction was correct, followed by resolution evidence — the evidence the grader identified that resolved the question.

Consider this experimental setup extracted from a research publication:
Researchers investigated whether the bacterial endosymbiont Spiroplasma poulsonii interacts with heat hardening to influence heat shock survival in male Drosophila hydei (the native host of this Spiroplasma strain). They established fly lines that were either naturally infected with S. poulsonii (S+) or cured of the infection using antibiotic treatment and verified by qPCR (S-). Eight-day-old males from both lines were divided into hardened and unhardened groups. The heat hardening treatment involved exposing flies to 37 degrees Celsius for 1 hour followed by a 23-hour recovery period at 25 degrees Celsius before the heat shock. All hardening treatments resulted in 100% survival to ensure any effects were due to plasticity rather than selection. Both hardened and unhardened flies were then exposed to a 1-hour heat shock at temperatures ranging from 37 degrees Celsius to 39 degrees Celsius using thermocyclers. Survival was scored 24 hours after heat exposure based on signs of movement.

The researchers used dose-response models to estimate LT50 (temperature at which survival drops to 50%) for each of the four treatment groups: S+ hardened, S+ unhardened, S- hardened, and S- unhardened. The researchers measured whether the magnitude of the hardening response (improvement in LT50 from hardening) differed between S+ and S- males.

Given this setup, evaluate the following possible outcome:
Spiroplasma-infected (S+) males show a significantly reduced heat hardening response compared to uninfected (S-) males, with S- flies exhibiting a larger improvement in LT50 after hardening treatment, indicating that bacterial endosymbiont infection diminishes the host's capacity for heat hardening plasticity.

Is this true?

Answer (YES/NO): NO